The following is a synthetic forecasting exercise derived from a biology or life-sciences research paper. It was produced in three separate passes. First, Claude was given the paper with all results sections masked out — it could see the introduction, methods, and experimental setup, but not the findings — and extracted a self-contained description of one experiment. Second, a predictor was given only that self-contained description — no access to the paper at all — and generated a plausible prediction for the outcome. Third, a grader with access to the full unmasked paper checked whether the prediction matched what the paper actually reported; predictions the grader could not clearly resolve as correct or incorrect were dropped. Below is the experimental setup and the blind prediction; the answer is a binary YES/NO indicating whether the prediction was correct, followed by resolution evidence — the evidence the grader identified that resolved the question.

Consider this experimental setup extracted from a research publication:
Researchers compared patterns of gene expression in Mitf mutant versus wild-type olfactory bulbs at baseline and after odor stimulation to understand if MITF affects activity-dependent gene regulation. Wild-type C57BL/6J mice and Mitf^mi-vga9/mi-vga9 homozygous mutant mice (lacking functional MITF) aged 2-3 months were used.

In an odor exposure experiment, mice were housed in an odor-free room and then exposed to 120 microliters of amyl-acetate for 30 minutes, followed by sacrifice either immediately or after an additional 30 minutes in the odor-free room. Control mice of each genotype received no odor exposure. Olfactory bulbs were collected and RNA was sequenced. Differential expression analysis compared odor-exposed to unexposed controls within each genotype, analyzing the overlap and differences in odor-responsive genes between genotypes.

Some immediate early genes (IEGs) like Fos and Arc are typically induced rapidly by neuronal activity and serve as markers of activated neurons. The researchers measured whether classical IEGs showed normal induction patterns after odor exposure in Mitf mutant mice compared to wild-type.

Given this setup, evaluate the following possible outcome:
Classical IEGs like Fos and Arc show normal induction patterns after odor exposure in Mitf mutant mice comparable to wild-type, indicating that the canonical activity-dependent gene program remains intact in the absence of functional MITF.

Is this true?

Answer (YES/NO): YES